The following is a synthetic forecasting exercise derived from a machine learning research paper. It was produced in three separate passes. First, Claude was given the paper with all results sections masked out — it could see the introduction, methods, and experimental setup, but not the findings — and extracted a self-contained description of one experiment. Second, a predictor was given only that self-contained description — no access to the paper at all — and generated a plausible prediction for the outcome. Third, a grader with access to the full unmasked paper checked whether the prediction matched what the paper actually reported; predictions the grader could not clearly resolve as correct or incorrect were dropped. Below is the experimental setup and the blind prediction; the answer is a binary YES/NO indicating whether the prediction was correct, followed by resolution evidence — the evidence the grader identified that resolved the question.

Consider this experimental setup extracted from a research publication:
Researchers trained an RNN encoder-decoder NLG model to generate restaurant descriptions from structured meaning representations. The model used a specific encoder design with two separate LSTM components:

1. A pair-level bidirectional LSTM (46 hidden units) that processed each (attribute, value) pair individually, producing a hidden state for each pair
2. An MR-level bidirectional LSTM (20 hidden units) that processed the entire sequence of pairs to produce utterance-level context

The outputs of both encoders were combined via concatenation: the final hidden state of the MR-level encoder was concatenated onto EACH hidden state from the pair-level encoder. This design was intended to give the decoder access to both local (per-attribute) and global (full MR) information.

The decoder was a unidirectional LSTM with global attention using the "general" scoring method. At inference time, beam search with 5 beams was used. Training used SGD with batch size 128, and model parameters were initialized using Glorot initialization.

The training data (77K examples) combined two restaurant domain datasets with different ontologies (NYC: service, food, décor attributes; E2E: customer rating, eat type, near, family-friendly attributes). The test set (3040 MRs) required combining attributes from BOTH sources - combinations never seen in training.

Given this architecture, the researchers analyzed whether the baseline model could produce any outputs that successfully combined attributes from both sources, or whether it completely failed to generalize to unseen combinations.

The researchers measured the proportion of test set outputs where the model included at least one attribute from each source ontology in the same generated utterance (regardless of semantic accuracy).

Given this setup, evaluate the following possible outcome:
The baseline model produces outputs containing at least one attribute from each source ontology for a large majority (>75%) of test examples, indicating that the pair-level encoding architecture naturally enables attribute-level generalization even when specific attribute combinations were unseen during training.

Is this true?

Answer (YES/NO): NO